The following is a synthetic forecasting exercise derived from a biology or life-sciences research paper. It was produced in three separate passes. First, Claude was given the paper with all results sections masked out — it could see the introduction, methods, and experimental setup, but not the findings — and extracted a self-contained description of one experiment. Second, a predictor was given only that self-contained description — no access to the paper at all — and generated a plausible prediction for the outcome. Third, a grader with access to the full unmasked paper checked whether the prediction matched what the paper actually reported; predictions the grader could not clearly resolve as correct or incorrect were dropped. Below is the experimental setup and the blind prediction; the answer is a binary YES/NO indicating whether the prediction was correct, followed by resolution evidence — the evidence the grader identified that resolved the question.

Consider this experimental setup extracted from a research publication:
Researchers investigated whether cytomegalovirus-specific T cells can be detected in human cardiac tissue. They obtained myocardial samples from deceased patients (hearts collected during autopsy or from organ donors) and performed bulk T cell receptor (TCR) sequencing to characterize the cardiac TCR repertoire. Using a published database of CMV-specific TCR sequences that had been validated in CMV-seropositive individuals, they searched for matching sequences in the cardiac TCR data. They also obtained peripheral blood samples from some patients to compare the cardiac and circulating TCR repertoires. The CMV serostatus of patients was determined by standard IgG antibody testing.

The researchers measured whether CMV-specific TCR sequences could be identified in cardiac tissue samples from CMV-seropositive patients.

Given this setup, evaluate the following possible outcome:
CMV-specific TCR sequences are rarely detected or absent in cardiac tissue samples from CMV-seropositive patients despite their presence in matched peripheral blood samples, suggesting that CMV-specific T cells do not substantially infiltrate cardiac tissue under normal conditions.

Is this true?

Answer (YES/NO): NO